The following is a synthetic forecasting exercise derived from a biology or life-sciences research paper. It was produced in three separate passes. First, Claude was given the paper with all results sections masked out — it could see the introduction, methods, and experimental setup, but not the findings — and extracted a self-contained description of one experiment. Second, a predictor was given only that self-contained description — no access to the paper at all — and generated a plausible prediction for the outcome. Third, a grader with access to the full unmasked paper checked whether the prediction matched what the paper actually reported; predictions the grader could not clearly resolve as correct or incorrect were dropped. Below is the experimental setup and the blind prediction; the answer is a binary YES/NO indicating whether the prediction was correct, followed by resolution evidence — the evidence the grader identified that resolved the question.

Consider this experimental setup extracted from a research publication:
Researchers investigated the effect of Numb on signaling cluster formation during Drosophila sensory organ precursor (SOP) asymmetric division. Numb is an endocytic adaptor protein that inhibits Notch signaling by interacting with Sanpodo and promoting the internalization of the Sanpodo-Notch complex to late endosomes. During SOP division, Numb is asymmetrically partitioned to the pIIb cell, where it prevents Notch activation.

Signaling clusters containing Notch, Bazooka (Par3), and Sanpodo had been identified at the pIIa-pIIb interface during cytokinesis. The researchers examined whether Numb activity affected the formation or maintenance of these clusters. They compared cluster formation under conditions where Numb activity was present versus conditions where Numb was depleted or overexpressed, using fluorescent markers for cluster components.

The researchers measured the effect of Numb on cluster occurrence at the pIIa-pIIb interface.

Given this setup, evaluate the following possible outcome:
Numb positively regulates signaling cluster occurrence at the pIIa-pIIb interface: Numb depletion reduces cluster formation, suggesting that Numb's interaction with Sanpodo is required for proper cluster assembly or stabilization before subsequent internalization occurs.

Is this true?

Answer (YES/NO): NO